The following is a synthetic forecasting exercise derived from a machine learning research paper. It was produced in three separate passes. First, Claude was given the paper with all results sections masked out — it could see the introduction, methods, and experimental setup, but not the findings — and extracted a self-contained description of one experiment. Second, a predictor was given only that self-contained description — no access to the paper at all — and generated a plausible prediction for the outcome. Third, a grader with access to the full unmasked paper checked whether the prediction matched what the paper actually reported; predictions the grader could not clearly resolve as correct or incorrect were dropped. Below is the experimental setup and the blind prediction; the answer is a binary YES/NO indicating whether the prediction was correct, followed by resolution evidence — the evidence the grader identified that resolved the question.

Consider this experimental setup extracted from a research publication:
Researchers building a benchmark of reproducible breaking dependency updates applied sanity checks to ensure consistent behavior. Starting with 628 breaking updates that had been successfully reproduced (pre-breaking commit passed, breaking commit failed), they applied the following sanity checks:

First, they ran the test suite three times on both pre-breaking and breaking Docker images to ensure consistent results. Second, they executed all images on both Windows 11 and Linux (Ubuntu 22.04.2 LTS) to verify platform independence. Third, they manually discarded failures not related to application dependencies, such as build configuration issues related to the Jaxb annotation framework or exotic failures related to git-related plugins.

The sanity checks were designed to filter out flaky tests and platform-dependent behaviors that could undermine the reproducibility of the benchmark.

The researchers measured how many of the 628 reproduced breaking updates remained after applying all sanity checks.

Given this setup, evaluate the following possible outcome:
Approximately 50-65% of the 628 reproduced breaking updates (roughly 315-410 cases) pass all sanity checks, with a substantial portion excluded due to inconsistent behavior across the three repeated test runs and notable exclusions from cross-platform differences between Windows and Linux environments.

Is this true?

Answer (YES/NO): NO